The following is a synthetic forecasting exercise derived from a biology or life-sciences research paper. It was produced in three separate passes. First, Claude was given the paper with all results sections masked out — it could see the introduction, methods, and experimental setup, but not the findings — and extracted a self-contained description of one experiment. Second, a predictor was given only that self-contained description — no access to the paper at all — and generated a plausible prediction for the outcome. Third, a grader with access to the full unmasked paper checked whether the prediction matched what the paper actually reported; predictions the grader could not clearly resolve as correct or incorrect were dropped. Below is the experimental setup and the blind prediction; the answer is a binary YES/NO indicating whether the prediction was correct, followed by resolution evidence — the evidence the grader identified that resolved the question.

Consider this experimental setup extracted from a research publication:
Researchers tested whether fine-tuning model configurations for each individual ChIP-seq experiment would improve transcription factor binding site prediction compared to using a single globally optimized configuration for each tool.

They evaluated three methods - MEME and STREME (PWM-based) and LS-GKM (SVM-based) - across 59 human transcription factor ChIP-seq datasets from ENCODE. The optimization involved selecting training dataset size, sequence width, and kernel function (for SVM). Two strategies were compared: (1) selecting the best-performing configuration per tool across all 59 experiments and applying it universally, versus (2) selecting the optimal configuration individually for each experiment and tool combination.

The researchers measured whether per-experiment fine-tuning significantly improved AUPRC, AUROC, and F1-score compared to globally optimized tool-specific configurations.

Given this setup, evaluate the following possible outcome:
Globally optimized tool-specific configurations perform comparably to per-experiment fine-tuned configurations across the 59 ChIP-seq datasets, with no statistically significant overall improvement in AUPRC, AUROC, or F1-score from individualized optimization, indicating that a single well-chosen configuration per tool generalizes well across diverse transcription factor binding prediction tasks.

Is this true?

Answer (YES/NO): YES